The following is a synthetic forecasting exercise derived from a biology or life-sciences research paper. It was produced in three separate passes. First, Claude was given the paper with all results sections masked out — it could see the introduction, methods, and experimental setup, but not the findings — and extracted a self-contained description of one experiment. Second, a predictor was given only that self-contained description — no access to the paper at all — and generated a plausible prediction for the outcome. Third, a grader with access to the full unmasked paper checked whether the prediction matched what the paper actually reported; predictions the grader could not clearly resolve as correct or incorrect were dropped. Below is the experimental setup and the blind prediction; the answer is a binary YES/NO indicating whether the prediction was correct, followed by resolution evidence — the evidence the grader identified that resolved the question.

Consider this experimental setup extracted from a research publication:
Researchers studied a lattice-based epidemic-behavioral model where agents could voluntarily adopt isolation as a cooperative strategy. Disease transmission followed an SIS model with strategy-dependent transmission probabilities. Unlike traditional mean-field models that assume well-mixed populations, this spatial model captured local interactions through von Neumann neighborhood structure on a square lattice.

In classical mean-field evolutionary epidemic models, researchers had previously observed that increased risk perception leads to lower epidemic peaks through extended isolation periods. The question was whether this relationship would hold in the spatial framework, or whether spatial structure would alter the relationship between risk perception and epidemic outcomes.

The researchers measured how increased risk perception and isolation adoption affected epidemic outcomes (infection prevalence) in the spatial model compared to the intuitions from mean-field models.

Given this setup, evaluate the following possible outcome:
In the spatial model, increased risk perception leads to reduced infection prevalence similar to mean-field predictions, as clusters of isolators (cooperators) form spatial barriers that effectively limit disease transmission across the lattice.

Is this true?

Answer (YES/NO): NO